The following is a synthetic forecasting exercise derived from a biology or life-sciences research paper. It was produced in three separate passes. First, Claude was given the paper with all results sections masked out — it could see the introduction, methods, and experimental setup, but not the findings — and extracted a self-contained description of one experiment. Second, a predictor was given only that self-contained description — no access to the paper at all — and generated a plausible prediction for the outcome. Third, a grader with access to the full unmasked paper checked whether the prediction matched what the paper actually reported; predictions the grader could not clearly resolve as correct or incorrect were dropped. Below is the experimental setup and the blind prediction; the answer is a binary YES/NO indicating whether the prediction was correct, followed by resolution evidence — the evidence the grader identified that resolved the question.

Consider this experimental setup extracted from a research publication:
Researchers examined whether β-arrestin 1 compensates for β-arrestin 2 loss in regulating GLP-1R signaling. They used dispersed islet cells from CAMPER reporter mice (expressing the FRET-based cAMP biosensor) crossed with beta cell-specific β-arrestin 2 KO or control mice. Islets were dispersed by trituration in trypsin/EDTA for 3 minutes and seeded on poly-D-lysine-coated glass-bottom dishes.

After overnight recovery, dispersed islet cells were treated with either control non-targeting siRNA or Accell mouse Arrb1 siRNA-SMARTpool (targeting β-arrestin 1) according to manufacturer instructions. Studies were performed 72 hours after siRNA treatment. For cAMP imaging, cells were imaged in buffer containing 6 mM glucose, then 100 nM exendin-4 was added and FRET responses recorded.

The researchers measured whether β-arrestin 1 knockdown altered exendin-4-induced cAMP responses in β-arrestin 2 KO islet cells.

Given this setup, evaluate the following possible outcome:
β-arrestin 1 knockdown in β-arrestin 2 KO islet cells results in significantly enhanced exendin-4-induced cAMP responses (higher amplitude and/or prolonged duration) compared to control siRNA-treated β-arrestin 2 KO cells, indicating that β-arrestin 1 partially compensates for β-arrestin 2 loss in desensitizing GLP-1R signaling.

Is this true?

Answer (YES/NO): YES